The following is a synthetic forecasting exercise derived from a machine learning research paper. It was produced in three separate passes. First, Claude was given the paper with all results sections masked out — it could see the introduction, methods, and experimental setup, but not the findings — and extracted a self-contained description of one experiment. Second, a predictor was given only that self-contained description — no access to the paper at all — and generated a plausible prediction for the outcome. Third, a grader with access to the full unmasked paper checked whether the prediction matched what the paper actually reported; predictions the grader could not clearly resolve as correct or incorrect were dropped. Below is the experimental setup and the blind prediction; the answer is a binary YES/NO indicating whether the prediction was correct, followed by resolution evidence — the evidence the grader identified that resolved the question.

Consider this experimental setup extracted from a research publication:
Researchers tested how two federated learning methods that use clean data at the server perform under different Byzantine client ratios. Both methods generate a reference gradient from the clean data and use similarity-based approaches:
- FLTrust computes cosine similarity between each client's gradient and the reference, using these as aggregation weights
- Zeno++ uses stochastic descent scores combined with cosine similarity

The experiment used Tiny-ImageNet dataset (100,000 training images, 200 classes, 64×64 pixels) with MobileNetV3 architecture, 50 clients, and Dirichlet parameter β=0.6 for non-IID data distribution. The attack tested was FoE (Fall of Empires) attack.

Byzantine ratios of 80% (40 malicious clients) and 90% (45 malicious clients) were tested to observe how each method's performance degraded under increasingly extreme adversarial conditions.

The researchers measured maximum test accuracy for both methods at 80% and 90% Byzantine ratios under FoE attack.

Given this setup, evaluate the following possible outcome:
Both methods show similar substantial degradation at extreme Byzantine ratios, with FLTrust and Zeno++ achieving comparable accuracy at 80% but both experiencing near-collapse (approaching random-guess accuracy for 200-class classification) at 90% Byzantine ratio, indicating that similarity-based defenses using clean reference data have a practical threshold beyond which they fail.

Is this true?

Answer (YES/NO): NO